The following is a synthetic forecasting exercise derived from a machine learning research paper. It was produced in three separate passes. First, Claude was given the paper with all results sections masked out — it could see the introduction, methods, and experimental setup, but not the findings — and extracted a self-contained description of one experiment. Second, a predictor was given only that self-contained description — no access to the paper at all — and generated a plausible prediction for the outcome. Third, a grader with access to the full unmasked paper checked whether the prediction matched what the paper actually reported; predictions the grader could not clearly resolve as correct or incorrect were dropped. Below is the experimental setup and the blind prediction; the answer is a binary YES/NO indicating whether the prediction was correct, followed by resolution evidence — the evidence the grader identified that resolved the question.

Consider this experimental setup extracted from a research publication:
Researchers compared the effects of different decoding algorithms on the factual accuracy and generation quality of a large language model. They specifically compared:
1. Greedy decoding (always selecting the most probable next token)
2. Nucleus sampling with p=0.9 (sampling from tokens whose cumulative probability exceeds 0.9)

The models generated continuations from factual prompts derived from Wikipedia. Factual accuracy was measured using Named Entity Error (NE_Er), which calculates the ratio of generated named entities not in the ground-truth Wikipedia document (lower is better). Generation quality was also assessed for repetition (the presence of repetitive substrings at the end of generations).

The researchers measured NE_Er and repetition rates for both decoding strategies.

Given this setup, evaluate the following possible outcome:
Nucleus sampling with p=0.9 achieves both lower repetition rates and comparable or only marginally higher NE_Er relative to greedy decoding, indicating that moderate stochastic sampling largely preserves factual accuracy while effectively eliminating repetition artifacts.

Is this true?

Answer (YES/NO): NO